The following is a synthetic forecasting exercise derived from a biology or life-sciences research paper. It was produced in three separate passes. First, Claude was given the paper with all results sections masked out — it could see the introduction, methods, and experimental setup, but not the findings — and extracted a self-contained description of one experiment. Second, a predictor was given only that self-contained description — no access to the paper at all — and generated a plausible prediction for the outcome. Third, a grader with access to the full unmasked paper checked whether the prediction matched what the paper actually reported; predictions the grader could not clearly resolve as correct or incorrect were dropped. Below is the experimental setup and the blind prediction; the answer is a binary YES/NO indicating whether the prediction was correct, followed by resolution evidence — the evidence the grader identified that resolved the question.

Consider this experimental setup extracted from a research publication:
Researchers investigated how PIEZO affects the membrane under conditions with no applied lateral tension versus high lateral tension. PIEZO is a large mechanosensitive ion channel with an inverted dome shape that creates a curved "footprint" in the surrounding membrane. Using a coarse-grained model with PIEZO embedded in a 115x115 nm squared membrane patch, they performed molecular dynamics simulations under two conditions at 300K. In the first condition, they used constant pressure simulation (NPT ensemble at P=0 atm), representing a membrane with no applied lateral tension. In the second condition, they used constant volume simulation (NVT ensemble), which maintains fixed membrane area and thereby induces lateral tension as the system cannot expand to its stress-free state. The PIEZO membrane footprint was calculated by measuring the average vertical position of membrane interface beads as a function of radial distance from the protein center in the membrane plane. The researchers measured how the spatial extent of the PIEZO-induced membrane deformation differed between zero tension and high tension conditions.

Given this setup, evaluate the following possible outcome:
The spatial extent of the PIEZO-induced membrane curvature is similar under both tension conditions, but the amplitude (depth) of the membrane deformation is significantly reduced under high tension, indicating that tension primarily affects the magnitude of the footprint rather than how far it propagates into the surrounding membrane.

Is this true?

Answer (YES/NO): NO